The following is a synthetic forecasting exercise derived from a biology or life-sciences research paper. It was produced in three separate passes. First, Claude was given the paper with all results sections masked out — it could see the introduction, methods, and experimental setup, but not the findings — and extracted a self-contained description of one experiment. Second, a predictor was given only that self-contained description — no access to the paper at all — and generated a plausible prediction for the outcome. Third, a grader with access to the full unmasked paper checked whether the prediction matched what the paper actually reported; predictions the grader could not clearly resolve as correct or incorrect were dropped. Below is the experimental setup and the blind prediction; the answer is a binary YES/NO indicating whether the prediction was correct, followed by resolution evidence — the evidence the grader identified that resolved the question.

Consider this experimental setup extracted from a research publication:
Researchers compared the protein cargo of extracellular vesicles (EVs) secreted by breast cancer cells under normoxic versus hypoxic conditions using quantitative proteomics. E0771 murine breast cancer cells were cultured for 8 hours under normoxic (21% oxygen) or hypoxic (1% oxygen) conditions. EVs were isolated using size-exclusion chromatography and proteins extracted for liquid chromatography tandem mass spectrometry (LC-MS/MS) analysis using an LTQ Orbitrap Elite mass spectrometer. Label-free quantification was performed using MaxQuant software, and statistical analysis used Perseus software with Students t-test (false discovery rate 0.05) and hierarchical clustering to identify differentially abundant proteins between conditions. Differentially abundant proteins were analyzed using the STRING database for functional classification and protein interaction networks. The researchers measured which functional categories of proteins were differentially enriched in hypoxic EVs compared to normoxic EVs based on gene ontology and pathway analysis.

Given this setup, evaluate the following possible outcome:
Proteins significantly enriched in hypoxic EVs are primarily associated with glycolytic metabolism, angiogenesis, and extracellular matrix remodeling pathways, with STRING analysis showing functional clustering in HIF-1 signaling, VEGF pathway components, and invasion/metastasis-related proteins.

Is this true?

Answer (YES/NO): NO